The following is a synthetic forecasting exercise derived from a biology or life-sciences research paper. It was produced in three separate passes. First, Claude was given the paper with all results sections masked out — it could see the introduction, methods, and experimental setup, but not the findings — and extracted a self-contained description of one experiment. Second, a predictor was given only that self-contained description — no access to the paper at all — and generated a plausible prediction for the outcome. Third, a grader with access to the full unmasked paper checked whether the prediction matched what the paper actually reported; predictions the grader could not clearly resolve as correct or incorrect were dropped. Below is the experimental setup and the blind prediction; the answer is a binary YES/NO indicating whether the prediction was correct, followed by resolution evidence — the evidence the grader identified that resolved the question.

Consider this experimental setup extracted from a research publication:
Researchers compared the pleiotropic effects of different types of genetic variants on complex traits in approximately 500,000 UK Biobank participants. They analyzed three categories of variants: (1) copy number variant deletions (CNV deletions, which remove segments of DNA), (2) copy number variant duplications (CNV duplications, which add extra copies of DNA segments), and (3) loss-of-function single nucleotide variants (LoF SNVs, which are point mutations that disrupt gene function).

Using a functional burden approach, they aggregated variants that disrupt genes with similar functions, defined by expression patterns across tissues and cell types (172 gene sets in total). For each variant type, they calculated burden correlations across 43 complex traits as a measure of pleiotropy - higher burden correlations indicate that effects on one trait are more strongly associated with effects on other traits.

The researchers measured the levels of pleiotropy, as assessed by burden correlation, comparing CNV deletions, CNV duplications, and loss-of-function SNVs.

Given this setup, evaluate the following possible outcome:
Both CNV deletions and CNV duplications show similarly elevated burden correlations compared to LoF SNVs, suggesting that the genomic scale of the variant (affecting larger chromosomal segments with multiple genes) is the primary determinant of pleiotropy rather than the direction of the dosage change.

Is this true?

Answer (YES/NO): NO